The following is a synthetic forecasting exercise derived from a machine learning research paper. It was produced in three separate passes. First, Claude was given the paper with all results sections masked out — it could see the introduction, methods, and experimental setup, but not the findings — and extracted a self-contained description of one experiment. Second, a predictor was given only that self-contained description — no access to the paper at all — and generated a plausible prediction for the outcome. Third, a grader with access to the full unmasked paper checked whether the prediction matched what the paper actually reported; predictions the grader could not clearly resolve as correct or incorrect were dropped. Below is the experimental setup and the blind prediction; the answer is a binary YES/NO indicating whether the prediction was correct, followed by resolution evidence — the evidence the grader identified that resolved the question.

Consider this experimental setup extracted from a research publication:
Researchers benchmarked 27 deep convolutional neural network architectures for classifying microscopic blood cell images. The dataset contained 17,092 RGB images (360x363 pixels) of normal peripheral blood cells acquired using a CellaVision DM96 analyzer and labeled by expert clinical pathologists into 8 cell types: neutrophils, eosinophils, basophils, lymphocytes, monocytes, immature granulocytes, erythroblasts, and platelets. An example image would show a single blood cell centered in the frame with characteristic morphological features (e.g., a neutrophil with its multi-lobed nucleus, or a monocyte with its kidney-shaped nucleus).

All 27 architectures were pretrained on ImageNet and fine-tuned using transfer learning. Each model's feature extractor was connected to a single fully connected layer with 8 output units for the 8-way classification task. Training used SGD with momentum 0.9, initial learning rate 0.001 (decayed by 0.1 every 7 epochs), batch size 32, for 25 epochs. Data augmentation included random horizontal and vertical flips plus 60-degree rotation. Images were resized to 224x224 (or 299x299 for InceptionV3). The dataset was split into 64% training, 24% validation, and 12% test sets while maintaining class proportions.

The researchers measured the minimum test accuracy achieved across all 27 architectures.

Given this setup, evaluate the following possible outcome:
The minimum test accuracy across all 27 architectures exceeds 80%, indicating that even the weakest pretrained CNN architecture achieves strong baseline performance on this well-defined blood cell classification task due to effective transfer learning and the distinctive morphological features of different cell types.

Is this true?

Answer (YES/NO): YES